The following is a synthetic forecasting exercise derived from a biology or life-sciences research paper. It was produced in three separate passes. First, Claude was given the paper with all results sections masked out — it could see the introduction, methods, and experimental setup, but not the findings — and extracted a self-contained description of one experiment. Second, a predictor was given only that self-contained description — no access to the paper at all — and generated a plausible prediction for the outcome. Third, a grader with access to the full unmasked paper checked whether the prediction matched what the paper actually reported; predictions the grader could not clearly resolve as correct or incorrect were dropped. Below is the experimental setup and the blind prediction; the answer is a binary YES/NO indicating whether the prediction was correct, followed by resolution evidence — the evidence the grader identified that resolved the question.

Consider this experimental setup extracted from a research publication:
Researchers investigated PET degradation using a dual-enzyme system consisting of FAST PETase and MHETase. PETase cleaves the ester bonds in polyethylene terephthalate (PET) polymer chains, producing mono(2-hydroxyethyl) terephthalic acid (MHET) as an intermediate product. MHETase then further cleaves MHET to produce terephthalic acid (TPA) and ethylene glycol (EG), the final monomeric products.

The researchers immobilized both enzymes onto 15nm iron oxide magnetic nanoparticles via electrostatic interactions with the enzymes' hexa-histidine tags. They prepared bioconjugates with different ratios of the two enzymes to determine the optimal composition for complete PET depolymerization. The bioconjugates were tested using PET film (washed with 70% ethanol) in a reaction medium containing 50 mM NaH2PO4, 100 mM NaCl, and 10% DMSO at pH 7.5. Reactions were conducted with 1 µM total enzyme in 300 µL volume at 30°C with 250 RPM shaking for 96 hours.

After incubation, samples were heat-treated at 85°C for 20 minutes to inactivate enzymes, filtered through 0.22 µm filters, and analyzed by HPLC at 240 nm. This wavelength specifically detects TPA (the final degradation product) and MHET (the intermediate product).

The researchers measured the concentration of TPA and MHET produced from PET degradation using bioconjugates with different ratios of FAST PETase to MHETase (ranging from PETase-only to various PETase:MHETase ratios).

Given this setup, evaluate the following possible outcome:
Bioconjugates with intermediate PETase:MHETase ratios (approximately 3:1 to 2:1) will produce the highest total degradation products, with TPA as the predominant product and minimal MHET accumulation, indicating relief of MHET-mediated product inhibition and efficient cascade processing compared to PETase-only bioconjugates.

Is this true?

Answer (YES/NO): NO